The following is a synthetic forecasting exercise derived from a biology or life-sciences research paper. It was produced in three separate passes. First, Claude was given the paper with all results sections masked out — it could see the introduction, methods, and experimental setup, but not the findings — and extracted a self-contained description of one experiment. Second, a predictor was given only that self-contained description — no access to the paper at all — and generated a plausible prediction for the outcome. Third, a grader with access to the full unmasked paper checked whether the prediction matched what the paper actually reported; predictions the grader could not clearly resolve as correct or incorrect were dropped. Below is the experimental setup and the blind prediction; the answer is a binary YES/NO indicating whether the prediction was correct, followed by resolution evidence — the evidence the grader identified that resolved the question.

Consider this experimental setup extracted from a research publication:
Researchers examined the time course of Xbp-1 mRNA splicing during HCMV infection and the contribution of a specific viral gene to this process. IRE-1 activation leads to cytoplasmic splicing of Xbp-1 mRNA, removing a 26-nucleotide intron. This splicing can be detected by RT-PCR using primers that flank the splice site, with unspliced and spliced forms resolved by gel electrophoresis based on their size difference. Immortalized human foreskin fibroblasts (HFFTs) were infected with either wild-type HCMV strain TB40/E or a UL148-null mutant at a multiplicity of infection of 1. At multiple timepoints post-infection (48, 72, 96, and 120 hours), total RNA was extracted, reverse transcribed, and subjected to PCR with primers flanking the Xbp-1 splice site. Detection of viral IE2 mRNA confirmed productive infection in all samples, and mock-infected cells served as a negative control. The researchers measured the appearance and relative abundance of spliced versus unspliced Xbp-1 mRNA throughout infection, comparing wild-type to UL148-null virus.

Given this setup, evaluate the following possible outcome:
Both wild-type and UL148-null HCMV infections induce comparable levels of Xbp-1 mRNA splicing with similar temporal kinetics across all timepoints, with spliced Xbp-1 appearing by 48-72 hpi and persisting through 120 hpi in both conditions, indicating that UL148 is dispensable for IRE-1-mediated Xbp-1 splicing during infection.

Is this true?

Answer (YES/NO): NO